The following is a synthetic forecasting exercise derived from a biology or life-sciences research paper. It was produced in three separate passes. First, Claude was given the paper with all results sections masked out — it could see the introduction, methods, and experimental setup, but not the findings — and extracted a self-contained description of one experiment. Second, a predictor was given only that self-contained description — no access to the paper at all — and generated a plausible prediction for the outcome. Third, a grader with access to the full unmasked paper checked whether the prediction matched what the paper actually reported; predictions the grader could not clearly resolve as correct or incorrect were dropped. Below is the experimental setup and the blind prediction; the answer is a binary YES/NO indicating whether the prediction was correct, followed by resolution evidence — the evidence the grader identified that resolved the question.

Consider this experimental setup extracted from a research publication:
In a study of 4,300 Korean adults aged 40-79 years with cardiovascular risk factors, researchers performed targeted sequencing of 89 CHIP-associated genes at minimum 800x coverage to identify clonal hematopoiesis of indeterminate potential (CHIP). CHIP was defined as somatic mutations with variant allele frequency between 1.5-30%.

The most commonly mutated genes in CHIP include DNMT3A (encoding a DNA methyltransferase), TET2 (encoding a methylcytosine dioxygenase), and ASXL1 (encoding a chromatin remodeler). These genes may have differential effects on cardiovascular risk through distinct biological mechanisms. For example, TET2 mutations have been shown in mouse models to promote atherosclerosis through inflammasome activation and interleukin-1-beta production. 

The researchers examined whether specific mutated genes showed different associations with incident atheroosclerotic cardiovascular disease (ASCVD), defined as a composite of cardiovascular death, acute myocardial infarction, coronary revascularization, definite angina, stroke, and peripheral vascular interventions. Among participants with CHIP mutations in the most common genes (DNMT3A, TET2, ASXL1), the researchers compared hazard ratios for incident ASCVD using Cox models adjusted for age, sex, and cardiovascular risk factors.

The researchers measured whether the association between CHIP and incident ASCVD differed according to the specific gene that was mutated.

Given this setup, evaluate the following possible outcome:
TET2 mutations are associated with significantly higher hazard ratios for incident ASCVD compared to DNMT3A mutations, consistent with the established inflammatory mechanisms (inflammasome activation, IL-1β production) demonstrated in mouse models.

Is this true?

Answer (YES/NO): NO